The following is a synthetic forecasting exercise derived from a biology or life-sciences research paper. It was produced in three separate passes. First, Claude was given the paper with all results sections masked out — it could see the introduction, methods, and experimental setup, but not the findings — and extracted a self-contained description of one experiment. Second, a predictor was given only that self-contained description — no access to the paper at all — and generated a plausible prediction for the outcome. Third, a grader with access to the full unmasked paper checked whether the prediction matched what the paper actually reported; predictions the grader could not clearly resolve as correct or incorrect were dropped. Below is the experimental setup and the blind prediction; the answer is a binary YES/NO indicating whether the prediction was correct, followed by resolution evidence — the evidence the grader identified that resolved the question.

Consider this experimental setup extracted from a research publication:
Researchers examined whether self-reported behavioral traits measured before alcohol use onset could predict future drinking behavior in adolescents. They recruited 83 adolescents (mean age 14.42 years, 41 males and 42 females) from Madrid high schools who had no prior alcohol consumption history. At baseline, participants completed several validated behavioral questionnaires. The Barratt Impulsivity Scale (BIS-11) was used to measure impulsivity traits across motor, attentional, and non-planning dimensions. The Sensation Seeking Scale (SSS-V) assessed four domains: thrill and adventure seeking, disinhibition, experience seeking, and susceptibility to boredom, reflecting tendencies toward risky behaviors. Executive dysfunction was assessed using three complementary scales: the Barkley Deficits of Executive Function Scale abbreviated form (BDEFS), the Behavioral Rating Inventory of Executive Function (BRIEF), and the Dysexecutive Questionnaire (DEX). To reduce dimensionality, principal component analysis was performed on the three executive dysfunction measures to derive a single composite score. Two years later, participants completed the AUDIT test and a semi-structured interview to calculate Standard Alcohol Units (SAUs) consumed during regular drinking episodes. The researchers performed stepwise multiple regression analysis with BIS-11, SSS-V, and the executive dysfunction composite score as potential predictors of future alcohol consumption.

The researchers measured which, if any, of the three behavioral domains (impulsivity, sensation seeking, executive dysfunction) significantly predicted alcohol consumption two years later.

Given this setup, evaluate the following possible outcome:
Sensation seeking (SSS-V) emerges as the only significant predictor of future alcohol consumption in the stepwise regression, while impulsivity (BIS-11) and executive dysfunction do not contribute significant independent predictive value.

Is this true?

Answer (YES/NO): NO